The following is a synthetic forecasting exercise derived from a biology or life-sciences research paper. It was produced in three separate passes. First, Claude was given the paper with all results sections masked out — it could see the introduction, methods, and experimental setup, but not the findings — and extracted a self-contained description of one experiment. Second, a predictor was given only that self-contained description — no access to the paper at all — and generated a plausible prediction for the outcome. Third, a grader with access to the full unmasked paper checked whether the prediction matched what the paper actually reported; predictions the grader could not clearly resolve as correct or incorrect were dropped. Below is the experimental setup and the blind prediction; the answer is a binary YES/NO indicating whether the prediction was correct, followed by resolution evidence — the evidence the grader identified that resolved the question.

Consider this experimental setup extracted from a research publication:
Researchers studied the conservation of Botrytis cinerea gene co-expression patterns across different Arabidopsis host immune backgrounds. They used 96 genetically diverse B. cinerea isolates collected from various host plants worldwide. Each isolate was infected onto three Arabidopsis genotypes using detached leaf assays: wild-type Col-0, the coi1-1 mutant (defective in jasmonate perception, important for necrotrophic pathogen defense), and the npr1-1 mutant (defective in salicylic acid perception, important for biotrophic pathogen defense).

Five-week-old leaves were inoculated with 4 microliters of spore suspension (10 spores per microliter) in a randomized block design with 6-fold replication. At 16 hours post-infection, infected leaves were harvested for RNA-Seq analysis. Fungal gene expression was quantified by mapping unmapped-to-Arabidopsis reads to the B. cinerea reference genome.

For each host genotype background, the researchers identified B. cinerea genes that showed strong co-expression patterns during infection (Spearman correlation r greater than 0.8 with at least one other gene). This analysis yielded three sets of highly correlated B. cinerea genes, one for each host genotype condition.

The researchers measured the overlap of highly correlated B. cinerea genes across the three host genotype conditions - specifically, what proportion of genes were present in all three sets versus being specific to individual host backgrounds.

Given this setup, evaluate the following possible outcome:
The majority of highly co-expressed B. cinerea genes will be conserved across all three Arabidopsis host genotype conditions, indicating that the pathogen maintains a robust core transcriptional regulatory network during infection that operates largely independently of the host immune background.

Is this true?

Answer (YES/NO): NO